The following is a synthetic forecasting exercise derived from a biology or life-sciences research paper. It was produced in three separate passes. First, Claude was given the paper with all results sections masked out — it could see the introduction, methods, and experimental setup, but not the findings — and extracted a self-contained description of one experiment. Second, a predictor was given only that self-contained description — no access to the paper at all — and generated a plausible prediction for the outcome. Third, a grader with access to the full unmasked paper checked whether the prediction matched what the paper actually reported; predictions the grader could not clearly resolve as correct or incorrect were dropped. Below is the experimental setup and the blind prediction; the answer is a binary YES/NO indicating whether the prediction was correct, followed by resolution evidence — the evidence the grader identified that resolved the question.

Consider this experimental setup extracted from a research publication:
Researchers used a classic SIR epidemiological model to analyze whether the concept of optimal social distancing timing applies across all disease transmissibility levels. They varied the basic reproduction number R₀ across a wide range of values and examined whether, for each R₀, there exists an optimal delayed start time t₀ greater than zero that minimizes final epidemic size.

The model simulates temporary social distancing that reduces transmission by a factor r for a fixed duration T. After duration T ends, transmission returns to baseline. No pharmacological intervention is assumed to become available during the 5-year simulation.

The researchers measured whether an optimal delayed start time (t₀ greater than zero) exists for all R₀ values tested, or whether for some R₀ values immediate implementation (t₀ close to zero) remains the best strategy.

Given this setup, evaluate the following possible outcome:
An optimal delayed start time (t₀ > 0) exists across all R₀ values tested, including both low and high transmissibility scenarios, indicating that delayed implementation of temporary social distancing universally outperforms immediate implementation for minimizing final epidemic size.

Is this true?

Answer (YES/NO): NO